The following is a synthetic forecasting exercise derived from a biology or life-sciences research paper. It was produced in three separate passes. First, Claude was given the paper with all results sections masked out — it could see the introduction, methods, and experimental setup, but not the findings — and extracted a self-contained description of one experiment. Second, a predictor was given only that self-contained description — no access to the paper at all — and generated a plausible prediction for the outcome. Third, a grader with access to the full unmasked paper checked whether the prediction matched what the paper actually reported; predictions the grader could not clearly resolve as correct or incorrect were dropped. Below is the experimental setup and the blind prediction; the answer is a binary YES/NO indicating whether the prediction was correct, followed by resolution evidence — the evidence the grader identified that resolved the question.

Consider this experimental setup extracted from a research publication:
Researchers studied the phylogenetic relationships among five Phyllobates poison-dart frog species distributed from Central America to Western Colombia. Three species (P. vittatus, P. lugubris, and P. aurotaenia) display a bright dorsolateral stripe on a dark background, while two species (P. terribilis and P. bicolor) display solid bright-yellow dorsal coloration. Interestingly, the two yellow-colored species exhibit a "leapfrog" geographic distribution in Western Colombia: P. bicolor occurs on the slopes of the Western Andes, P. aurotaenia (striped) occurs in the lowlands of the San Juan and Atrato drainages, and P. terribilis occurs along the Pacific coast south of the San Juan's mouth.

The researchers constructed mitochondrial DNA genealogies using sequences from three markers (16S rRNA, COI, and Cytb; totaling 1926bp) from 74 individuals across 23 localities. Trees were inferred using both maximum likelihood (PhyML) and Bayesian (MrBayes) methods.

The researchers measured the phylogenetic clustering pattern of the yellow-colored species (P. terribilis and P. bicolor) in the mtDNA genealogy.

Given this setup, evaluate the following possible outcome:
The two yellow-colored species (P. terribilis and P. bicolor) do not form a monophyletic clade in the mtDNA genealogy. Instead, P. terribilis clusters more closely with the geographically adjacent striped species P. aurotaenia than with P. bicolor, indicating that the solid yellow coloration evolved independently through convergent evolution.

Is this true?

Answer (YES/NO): YES